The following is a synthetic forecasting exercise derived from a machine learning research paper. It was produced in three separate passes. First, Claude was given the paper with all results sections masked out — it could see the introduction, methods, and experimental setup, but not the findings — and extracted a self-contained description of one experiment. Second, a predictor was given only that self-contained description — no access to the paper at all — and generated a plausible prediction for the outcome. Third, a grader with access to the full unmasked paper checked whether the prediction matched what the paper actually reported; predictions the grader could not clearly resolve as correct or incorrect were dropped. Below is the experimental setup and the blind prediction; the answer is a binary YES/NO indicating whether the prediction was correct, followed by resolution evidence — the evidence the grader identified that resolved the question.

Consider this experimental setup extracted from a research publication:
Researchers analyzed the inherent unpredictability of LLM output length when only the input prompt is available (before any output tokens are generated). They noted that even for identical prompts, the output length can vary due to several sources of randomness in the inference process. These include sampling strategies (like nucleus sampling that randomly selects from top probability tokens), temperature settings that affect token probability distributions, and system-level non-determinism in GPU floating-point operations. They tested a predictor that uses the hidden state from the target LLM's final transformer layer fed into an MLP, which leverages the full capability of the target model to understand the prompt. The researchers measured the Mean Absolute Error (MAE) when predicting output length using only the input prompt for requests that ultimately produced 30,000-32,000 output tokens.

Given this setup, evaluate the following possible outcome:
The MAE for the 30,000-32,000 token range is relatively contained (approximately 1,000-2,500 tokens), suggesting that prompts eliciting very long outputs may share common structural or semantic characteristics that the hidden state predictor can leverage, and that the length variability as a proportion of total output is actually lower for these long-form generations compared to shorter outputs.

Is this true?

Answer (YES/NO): NO